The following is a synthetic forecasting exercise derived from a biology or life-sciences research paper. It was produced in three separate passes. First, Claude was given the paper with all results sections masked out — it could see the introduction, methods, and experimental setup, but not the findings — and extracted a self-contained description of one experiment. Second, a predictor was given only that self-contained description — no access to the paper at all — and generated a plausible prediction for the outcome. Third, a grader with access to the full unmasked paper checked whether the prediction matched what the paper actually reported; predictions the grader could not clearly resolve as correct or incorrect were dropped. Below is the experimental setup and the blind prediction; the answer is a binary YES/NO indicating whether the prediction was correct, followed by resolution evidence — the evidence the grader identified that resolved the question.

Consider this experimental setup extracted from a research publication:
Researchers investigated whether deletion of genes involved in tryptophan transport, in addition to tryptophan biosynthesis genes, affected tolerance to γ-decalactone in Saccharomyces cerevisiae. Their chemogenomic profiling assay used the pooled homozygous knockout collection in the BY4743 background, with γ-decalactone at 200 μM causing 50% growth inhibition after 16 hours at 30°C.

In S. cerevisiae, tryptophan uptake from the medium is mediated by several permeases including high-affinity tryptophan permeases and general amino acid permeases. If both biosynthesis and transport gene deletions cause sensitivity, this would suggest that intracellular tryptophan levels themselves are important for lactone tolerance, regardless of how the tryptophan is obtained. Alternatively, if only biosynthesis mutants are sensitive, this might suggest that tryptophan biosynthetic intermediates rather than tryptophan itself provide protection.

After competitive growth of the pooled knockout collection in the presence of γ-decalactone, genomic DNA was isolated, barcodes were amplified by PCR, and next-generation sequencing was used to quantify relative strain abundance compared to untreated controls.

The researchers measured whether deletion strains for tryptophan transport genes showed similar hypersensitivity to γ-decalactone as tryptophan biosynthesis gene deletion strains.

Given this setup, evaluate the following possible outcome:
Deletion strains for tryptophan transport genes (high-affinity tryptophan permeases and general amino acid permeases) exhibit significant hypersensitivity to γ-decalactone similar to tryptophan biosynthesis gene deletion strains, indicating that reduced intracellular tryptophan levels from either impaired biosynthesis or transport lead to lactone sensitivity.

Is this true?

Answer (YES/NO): YES